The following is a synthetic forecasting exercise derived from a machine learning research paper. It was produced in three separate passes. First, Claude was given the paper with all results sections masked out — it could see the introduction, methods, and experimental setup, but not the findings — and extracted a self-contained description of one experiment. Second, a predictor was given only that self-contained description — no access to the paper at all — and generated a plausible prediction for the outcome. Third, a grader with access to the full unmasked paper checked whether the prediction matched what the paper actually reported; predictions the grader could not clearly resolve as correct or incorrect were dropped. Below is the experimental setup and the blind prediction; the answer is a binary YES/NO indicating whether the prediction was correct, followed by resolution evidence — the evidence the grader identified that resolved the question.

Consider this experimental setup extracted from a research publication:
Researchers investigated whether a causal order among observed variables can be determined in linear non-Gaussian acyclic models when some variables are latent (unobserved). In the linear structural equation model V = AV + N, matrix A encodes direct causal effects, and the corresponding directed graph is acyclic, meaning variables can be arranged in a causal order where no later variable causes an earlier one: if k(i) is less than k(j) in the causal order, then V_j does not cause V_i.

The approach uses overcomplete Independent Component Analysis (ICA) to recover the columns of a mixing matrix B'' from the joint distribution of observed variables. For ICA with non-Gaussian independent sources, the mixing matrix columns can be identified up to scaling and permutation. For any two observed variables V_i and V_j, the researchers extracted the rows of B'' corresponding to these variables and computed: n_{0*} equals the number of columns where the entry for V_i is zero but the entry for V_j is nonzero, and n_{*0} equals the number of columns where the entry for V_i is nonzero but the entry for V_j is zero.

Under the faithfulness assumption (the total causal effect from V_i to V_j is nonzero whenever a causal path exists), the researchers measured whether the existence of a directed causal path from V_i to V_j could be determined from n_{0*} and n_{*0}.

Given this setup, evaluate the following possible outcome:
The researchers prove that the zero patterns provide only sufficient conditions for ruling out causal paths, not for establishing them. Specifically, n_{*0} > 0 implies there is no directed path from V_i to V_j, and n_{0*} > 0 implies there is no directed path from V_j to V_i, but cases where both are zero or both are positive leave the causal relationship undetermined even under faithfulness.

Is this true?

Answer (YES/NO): NO